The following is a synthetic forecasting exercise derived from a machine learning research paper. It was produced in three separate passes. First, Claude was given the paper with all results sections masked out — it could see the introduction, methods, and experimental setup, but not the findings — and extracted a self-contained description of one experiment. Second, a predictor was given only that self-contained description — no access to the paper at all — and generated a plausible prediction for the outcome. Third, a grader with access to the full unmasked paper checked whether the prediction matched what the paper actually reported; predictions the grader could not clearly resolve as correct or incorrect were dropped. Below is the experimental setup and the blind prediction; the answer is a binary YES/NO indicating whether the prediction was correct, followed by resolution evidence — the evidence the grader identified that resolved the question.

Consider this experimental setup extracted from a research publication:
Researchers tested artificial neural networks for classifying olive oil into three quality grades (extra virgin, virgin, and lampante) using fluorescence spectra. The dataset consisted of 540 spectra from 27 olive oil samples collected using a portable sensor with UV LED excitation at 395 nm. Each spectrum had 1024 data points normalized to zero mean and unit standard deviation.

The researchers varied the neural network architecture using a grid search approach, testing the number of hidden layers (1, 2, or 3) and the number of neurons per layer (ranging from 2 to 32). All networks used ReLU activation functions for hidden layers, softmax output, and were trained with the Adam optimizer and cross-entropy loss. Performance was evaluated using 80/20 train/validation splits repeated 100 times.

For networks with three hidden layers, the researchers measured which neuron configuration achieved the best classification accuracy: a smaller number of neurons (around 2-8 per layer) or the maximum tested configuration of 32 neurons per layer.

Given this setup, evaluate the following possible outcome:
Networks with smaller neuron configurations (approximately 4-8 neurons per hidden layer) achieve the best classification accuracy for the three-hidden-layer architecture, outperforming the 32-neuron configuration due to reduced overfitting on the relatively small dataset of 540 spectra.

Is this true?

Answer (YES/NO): NO